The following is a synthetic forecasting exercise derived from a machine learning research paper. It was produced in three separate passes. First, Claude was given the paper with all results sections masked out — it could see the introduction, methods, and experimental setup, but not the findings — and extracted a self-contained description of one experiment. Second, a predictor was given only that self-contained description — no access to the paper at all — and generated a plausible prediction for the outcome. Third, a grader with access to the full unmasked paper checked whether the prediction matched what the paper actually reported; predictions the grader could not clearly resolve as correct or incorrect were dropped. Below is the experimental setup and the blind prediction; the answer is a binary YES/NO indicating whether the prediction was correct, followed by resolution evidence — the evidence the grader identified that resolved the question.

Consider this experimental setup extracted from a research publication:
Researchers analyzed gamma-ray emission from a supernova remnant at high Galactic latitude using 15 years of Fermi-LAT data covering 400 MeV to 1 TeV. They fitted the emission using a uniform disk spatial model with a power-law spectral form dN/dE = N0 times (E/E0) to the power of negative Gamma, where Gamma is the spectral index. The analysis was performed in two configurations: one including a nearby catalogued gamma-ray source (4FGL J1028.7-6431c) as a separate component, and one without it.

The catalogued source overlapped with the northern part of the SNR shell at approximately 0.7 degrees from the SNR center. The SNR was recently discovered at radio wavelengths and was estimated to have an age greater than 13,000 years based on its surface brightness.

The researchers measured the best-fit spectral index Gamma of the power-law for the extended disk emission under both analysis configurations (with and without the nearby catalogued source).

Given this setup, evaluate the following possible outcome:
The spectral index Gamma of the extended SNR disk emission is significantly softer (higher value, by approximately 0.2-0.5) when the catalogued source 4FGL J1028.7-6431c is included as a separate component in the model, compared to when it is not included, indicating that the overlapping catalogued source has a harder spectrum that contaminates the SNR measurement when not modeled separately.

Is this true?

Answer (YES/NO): NO